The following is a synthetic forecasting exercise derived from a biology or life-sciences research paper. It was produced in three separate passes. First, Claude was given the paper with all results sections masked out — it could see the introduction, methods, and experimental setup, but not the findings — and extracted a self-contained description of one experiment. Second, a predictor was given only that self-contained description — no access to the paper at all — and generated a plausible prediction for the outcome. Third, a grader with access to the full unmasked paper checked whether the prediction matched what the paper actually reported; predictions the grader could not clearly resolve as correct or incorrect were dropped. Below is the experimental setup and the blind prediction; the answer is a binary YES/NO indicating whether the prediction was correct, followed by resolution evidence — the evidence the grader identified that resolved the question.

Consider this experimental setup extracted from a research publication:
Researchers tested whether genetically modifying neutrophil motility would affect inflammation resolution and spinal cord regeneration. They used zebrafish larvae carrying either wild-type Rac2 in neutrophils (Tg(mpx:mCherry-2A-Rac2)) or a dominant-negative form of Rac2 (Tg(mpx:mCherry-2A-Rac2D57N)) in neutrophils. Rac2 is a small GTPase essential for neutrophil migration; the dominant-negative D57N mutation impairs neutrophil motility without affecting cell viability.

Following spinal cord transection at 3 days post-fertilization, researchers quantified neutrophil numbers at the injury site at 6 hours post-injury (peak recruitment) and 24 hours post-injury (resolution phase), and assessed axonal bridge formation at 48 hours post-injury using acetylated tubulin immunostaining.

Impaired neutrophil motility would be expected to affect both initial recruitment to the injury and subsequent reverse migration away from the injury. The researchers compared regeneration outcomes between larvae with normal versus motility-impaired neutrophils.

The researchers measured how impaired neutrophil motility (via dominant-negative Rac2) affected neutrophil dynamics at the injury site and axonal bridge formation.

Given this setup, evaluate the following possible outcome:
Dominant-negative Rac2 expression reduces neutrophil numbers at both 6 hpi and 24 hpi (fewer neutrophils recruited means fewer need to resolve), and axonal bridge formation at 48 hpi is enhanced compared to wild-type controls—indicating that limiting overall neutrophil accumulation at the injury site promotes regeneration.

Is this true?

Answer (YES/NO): NO